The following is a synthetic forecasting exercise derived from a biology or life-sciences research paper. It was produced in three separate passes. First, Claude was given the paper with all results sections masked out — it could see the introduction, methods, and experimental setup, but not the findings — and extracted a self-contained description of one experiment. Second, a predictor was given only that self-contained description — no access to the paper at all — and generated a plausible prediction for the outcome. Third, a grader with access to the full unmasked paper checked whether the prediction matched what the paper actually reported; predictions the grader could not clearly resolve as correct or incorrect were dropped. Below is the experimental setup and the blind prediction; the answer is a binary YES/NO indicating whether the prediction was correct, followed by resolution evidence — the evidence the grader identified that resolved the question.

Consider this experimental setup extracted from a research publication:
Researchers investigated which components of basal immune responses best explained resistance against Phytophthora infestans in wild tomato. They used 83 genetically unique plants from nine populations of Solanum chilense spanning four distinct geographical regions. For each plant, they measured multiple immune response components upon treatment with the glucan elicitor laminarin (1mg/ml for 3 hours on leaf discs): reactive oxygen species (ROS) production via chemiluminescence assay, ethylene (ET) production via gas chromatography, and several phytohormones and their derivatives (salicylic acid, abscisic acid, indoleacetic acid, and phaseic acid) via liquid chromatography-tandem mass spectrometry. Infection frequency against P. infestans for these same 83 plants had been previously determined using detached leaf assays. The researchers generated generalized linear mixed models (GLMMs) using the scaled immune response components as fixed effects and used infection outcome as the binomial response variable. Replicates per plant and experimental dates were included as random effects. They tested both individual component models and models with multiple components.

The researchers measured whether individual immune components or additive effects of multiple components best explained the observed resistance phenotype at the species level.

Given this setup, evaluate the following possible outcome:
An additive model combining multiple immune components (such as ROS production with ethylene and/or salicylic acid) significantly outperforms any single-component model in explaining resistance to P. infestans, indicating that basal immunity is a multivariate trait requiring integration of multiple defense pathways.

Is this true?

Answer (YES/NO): NO